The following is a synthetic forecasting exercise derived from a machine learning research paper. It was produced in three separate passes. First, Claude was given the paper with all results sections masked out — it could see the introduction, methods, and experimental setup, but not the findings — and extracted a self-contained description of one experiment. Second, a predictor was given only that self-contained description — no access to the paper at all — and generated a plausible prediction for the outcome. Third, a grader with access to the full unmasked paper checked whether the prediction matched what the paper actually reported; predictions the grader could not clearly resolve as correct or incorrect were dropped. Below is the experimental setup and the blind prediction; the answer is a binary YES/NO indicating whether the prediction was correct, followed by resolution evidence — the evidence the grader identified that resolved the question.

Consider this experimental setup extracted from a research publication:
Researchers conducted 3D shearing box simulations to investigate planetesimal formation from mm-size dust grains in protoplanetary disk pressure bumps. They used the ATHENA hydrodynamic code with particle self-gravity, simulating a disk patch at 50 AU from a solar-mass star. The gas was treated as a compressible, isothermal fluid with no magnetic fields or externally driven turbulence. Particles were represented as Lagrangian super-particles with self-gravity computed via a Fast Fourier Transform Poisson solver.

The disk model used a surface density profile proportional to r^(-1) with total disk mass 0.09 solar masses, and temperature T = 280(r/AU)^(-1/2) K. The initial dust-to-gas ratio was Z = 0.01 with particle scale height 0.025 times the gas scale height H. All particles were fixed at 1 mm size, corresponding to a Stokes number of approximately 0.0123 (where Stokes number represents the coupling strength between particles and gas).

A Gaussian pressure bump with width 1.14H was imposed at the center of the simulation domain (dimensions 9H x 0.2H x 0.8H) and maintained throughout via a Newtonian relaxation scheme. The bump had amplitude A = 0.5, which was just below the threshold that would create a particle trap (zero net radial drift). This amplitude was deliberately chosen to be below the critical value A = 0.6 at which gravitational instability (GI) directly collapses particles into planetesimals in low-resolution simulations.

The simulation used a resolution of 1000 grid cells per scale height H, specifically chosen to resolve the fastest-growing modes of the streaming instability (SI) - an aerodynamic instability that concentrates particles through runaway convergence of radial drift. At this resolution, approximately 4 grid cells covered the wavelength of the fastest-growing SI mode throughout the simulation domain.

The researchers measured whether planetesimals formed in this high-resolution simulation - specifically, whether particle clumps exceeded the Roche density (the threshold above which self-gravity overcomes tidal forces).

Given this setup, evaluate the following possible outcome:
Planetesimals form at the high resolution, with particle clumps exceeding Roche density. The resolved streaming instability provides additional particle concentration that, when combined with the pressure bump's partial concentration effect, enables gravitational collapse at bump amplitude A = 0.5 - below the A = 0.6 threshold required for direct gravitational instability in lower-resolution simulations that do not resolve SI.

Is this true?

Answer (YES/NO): NO